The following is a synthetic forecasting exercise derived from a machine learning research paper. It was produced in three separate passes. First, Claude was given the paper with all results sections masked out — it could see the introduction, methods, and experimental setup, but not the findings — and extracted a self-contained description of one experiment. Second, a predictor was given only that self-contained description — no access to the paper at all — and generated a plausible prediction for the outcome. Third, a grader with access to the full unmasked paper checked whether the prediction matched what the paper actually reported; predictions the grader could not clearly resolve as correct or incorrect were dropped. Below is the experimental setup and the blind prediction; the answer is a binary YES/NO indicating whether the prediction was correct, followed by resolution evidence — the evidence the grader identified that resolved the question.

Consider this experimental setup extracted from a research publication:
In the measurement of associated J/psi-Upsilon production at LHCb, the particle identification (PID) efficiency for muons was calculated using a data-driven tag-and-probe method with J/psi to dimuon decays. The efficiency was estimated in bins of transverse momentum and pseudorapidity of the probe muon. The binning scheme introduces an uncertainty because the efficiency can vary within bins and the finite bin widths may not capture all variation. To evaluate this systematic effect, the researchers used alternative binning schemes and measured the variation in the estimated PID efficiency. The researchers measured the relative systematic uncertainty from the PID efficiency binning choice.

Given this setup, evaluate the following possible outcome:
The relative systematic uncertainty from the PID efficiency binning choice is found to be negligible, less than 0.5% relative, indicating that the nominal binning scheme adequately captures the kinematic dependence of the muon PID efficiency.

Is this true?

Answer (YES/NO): NO